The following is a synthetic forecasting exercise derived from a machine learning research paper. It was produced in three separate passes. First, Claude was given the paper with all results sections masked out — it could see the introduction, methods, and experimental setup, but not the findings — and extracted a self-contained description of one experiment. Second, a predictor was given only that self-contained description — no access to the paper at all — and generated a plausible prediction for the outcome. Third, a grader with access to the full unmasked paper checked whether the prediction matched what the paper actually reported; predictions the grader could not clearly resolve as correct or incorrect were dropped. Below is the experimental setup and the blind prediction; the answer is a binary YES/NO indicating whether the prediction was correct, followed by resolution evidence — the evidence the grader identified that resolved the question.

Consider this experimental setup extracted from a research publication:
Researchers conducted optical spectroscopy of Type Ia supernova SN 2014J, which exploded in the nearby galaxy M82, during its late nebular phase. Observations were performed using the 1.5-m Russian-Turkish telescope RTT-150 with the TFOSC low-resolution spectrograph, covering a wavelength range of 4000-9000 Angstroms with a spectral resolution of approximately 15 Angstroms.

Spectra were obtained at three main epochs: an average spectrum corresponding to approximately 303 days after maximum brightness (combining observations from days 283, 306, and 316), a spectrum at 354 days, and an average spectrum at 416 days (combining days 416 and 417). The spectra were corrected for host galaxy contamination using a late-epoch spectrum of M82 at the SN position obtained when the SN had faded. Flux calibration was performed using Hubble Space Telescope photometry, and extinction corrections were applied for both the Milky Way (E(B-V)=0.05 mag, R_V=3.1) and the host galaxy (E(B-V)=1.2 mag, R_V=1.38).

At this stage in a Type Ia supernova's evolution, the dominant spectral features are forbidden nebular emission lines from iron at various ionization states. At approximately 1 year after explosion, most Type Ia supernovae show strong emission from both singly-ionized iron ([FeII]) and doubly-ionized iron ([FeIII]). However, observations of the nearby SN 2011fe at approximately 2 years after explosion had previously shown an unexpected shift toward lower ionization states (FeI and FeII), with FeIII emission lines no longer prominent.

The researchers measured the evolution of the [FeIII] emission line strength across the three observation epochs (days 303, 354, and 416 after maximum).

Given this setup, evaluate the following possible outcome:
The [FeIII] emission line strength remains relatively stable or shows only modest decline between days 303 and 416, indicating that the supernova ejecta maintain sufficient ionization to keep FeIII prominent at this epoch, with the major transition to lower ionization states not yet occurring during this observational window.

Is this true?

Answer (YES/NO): NO